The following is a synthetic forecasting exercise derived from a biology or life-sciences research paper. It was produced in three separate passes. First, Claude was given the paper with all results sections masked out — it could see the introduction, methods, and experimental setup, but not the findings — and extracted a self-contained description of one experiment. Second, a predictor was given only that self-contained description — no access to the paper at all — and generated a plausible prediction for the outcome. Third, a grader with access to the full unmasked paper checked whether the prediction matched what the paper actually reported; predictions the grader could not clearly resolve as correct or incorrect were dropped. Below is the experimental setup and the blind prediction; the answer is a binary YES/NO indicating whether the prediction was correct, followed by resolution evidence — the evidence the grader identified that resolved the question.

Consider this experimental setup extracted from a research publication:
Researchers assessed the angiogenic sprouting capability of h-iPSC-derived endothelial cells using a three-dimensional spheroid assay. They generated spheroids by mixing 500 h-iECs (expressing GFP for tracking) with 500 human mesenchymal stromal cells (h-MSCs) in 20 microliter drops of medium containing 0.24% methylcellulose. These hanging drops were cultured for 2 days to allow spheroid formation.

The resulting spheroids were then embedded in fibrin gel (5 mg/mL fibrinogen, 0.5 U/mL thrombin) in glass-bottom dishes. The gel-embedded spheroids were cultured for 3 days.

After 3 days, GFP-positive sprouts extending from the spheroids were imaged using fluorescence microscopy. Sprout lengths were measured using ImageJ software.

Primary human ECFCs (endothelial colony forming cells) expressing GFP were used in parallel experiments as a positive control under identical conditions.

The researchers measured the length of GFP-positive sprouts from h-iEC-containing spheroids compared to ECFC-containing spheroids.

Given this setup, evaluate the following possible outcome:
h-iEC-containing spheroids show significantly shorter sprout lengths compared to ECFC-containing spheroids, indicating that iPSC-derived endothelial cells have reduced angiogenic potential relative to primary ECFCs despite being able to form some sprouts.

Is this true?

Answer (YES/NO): YES